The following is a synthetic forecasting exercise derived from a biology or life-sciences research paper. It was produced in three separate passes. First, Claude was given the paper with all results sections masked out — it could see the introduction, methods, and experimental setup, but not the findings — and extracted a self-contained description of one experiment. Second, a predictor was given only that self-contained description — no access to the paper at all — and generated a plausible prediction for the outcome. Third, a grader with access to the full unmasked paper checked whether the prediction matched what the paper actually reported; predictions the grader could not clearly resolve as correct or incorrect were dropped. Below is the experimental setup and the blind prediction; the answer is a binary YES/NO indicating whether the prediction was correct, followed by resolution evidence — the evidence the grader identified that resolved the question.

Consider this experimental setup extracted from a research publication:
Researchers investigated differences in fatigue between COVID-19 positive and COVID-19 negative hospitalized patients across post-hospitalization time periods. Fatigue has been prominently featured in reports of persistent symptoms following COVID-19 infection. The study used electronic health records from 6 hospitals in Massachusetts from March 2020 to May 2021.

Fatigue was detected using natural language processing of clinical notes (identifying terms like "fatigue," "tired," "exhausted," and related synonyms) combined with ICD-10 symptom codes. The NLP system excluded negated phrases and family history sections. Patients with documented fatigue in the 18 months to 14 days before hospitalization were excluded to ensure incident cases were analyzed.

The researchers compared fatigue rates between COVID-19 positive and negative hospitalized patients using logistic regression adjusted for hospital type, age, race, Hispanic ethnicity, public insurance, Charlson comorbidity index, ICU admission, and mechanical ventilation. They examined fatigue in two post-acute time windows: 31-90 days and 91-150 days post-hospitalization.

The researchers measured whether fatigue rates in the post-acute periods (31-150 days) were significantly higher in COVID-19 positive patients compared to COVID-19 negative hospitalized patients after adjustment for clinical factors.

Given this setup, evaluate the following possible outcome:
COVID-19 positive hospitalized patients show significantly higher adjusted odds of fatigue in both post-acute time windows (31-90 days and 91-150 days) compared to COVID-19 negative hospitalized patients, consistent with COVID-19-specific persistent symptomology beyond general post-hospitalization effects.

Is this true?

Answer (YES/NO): NO